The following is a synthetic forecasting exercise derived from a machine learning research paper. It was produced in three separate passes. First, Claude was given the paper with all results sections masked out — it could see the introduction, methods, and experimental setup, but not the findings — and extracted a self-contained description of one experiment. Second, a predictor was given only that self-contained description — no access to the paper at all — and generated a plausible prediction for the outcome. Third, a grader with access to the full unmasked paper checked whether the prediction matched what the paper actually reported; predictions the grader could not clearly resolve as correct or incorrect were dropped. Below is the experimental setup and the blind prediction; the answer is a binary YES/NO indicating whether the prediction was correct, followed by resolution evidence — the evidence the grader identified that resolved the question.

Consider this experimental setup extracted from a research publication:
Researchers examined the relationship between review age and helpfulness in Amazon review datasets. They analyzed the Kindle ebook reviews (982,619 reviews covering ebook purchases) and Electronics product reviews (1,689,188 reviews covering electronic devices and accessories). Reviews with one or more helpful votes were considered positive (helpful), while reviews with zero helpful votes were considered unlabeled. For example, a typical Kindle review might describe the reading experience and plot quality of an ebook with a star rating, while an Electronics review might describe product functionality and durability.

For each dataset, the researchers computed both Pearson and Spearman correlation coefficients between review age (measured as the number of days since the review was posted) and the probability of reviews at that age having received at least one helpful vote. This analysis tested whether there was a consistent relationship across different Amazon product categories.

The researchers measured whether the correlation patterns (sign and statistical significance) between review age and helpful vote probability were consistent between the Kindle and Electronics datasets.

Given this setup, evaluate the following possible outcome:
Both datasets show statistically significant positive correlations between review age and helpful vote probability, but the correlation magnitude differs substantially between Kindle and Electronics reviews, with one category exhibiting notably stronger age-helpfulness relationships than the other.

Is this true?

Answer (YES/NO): NO